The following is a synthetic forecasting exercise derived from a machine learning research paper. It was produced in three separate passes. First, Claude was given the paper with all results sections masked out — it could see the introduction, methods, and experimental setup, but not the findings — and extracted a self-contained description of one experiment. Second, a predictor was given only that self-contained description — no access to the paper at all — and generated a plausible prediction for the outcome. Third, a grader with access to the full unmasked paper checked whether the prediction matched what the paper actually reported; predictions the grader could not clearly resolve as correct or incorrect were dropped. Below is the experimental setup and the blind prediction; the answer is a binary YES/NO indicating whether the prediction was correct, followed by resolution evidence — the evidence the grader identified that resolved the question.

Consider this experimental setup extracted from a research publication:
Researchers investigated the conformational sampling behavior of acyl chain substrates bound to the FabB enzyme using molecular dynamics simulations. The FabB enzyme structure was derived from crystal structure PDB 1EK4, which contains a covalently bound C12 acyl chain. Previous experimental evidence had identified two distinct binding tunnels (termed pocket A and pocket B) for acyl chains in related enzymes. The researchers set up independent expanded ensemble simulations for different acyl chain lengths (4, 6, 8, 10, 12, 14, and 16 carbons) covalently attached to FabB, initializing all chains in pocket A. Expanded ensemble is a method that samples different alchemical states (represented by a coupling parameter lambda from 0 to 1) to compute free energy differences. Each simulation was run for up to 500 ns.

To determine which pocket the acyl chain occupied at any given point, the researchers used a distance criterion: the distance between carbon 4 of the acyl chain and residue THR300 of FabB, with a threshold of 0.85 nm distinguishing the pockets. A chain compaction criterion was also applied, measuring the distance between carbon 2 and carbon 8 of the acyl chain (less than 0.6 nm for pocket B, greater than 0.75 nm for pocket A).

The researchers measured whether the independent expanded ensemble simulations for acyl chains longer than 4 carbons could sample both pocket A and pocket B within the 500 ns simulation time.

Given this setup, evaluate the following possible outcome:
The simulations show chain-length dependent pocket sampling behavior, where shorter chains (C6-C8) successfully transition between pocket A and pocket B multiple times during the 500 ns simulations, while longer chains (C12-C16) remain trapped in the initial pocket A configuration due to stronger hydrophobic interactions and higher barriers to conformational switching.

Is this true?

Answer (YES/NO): NO